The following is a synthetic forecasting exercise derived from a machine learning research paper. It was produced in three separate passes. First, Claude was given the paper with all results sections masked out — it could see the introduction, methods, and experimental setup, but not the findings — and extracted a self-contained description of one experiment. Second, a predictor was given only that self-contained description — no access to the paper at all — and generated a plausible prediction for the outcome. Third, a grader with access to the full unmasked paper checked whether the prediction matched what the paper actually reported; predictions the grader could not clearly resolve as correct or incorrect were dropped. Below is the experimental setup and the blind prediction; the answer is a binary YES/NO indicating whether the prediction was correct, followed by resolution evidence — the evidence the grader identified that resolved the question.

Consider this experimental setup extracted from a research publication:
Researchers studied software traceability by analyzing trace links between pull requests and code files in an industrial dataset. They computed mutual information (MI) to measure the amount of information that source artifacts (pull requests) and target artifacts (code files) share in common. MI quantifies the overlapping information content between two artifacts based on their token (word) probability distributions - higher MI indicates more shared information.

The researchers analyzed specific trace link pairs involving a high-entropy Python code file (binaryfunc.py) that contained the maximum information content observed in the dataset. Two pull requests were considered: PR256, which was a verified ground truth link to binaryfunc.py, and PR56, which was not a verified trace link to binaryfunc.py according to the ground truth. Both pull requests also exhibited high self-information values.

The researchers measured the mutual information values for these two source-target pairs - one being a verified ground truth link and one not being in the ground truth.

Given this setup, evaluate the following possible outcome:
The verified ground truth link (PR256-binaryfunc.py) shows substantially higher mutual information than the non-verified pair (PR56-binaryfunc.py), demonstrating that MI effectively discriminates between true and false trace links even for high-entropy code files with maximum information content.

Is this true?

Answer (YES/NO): NO